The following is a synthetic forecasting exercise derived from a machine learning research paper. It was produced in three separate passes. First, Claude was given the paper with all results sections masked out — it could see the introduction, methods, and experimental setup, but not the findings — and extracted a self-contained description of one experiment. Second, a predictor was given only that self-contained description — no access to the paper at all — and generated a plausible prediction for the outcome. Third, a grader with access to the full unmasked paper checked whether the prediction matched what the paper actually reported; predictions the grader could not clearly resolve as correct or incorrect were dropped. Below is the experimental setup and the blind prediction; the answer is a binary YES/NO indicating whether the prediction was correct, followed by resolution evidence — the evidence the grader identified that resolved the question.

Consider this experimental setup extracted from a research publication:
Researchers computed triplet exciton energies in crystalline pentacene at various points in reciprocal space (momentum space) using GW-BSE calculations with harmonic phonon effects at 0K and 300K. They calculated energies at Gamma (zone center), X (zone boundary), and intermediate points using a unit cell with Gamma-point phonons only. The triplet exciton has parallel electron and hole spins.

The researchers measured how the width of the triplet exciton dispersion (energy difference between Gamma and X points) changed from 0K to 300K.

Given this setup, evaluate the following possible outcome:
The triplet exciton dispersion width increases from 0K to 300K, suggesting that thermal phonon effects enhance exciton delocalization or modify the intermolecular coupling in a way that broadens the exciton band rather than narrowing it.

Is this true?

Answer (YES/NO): NO